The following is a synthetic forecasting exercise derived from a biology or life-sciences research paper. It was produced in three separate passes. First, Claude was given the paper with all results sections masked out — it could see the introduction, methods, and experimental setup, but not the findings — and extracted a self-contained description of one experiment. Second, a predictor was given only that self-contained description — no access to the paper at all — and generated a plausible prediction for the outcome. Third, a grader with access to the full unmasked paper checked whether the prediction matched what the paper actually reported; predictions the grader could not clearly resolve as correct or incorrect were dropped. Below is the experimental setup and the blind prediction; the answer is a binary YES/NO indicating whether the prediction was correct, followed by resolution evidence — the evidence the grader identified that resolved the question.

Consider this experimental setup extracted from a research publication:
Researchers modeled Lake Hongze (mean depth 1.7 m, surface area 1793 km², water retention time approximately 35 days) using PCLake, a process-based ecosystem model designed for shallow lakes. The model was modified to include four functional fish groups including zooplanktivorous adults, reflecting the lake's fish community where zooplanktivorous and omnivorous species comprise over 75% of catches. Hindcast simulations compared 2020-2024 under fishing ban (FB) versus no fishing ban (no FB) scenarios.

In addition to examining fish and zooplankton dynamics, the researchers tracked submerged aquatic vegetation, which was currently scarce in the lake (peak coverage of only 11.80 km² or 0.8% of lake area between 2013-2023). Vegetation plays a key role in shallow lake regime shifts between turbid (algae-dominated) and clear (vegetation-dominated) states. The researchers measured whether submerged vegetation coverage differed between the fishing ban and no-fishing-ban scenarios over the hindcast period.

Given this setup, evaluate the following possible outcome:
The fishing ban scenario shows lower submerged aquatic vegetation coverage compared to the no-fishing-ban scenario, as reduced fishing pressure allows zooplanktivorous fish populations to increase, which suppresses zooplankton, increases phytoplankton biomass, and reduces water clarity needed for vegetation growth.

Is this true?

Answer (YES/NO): YES